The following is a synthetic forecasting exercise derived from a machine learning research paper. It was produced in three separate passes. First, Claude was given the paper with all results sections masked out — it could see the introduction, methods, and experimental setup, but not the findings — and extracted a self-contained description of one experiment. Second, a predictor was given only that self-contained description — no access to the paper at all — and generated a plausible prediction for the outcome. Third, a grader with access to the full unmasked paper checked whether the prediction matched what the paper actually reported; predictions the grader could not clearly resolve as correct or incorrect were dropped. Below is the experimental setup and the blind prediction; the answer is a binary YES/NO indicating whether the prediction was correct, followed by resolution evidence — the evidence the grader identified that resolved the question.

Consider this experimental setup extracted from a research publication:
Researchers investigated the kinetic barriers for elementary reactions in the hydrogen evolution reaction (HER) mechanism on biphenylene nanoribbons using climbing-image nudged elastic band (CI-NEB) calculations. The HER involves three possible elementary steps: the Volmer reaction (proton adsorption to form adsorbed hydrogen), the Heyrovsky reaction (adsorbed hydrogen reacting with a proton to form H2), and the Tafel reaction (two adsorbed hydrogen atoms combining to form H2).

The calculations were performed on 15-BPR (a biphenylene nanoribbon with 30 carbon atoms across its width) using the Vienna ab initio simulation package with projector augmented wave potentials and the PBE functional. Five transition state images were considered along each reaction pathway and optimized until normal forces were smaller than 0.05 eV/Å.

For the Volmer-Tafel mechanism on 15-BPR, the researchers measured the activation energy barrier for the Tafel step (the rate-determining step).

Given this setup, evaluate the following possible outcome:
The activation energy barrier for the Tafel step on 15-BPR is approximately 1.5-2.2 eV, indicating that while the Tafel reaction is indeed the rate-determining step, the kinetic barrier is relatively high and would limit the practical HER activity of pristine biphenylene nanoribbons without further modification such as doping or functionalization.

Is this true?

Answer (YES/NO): NO